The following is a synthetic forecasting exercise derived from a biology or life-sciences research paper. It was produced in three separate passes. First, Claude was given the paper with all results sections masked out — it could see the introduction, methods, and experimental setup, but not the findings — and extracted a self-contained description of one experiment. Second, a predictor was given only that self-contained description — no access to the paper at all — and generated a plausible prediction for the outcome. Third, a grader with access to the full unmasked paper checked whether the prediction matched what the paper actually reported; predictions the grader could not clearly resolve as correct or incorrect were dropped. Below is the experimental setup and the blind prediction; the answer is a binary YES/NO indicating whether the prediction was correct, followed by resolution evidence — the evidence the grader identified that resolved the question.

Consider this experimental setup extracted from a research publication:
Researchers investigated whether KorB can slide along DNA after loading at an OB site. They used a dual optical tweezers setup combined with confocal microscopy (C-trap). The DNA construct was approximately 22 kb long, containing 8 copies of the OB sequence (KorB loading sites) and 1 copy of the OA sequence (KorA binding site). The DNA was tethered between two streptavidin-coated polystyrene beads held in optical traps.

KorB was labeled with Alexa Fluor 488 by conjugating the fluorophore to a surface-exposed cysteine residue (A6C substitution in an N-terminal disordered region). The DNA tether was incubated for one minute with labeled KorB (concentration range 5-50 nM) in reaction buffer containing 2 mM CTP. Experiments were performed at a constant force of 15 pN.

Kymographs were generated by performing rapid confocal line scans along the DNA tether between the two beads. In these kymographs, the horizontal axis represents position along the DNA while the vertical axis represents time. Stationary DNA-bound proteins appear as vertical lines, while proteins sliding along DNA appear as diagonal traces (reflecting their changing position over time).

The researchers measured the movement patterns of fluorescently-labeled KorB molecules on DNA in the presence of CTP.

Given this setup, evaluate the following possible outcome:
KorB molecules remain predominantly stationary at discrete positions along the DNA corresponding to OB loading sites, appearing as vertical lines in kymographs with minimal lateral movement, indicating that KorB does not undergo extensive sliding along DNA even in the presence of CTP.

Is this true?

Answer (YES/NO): NO